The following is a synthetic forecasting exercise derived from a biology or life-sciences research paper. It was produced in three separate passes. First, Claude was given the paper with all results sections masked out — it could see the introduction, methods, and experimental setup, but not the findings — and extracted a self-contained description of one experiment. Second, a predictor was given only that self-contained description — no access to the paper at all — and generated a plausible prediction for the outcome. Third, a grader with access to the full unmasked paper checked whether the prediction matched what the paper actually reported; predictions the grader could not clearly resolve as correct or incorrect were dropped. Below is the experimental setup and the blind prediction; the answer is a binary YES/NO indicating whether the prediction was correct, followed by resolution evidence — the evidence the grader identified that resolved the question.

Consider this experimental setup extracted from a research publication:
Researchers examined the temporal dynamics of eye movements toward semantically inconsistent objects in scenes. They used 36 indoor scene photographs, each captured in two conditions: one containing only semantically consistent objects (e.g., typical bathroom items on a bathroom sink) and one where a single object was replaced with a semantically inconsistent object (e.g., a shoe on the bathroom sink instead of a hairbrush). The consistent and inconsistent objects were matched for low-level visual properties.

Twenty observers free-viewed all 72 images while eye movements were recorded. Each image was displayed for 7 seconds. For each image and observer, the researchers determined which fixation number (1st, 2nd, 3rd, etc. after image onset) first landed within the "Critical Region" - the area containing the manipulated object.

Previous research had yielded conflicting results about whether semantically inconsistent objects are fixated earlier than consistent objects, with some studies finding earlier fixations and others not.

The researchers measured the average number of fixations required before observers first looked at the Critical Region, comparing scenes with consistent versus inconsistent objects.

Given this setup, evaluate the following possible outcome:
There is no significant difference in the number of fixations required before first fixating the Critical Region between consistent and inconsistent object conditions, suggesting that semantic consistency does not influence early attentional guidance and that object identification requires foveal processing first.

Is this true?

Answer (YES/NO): NO